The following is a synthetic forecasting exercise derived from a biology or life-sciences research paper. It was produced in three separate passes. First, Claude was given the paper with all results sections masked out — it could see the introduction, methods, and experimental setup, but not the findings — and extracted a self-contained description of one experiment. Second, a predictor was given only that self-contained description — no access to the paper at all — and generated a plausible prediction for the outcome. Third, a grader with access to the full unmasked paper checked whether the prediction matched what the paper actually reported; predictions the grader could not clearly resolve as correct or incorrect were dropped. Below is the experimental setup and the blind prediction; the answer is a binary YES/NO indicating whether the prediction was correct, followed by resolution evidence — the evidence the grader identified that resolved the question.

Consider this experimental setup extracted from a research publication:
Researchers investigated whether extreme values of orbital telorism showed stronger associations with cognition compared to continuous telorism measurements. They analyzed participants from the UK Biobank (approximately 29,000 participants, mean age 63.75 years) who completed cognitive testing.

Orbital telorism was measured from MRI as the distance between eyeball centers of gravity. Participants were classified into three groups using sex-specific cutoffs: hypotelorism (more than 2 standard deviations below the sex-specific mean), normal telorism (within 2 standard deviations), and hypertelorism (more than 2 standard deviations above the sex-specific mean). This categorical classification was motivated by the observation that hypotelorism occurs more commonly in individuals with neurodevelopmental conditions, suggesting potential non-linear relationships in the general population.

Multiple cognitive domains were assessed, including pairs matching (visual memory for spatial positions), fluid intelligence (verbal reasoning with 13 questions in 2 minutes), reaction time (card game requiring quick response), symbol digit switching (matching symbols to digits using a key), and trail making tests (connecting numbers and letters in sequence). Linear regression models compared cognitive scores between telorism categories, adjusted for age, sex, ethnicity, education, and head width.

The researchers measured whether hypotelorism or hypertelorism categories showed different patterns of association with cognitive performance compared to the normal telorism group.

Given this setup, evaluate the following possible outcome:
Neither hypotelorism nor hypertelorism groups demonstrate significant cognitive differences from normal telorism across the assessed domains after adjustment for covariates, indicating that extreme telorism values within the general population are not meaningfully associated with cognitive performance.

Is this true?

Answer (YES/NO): NO